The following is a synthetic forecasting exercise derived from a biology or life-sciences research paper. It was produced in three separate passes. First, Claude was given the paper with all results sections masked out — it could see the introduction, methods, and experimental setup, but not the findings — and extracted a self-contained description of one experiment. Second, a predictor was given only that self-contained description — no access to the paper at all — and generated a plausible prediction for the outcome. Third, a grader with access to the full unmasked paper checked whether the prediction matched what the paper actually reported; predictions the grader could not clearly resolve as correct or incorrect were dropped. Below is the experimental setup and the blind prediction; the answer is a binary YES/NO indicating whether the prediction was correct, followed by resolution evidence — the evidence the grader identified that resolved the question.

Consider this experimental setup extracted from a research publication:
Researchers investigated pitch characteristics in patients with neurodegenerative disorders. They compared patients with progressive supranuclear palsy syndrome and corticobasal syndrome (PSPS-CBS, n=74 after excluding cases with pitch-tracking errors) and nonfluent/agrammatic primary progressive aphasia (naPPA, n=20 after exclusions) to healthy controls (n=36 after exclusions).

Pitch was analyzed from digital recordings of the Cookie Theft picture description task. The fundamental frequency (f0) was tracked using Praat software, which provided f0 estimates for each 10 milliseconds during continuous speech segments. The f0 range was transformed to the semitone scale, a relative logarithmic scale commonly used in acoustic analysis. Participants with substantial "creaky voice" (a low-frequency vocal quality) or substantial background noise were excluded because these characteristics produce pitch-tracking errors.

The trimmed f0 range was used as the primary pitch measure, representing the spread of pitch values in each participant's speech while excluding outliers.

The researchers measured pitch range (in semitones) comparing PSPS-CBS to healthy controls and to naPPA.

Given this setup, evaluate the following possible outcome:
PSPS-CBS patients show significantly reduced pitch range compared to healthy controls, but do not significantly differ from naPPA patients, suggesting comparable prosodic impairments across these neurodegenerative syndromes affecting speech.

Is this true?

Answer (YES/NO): YES